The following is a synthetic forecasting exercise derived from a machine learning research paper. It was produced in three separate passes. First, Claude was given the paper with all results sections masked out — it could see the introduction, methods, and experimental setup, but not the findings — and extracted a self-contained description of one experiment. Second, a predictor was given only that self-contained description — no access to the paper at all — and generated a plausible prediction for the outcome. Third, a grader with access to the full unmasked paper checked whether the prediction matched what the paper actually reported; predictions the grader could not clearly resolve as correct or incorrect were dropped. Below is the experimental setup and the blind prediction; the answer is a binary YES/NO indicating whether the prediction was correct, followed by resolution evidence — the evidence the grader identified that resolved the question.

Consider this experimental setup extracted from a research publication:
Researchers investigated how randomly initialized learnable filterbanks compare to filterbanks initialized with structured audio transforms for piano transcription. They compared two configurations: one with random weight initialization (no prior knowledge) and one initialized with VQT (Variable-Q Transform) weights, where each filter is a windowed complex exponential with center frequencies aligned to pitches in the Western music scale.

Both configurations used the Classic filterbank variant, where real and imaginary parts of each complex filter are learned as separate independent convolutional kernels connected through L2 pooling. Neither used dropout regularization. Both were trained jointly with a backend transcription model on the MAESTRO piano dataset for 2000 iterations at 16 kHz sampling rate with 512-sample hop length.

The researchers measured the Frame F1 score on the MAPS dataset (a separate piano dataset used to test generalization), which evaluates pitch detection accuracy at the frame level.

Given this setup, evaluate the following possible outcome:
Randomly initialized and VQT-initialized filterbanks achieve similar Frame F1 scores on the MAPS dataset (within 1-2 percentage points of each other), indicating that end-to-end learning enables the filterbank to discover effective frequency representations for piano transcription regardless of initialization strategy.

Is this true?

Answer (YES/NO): NO